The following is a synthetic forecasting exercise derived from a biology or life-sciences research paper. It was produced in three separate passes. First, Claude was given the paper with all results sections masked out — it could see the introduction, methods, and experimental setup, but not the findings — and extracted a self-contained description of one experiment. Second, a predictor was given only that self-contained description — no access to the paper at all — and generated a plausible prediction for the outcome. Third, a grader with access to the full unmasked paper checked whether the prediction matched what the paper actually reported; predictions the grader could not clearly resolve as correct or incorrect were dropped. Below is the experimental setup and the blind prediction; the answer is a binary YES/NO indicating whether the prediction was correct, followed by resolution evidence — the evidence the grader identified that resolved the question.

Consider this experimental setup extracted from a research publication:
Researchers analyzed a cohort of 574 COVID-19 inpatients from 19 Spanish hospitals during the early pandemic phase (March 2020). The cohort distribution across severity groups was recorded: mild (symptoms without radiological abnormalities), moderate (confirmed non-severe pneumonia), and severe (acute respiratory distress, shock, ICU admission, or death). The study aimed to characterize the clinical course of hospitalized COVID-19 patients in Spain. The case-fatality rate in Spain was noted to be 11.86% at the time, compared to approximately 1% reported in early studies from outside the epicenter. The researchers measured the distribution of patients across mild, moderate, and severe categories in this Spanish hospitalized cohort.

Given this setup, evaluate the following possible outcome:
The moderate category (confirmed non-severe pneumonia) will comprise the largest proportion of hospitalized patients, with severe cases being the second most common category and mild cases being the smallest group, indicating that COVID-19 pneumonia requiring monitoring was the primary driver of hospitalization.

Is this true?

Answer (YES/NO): YES